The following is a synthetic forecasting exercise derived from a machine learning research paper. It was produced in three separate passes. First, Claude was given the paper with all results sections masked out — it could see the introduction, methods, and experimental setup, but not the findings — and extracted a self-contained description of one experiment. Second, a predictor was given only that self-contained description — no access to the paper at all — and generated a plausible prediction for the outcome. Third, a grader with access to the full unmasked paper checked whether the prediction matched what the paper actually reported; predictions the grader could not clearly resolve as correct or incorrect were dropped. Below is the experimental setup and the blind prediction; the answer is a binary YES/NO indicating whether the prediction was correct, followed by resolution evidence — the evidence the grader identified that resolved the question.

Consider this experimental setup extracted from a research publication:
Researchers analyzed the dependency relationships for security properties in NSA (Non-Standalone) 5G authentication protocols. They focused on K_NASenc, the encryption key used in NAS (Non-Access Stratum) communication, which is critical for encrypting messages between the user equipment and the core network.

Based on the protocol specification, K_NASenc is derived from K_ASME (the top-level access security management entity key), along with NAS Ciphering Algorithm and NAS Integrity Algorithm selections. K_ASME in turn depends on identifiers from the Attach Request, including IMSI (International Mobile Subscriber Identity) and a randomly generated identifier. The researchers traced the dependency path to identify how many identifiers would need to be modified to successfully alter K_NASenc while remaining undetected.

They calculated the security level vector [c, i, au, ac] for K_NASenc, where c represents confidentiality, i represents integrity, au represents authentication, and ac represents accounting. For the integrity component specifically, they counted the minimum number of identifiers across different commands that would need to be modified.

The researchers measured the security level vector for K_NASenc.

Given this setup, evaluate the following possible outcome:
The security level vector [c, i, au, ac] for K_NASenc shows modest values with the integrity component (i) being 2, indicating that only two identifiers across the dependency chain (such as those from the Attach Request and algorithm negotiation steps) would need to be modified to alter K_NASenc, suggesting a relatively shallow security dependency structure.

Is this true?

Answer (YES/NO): NO